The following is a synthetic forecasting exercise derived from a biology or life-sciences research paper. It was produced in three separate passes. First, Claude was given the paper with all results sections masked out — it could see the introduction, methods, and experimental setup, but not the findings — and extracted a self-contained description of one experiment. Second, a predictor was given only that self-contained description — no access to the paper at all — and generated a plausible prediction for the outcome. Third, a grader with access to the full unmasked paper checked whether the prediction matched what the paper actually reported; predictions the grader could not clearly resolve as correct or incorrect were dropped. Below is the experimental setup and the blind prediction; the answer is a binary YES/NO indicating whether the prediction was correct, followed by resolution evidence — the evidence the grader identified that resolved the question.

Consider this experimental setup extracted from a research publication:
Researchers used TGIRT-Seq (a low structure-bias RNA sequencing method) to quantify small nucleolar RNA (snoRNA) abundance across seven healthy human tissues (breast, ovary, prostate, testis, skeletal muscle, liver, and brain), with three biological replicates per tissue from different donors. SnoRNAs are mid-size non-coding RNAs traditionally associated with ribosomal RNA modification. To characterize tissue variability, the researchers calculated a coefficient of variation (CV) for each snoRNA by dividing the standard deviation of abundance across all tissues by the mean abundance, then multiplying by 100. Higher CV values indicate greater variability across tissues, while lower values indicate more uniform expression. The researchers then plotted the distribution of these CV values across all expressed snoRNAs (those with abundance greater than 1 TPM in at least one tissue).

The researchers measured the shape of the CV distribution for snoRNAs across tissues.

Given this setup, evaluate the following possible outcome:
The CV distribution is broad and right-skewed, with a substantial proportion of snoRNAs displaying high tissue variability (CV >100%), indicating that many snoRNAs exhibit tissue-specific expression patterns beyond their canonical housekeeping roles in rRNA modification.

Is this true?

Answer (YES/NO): NO